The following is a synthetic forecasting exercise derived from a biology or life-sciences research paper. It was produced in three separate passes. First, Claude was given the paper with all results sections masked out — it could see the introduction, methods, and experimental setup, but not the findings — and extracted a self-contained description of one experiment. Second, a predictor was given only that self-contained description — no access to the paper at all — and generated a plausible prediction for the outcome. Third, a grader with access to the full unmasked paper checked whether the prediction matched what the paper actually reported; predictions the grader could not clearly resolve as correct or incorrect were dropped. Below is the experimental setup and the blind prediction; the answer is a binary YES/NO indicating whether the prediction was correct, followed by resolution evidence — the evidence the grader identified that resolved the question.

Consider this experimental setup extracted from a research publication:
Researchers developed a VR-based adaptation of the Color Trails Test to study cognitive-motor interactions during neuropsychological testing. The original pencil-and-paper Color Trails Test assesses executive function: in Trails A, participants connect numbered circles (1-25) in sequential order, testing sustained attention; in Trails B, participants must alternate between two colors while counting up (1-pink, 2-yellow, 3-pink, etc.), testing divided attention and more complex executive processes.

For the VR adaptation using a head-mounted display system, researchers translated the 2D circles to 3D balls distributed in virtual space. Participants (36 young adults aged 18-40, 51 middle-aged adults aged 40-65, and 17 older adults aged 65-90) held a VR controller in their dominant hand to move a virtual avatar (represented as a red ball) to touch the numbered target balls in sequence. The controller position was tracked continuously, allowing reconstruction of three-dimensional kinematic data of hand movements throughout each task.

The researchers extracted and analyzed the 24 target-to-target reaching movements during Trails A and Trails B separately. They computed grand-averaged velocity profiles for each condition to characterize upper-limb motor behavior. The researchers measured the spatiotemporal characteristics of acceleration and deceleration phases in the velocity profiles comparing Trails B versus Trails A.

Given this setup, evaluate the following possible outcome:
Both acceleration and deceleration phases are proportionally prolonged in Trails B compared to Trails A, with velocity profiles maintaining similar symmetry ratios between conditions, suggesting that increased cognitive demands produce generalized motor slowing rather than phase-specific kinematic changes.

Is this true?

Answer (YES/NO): NO